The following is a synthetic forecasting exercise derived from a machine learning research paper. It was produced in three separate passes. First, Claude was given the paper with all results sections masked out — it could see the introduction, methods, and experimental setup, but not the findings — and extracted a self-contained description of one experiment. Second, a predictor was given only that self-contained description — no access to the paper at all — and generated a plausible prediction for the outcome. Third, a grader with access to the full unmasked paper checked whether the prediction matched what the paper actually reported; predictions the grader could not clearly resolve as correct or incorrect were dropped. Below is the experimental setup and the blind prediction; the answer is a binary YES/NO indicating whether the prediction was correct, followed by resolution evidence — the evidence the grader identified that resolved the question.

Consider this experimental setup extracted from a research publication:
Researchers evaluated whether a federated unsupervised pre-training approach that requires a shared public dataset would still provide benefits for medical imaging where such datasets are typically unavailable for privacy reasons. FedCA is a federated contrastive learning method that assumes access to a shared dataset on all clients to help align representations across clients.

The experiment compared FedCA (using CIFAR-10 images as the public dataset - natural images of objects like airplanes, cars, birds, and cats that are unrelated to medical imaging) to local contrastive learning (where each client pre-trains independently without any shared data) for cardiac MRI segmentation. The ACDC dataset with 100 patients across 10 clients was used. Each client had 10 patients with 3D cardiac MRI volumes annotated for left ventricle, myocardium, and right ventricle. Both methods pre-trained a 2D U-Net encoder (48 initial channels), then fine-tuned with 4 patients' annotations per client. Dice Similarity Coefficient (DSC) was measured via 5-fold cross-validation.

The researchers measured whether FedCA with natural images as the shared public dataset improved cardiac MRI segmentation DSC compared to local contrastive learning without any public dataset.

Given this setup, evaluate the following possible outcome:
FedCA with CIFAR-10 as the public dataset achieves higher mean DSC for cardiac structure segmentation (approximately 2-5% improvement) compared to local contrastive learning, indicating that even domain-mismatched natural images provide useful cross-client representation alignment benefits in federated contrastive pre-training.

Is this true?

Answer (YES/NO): NO